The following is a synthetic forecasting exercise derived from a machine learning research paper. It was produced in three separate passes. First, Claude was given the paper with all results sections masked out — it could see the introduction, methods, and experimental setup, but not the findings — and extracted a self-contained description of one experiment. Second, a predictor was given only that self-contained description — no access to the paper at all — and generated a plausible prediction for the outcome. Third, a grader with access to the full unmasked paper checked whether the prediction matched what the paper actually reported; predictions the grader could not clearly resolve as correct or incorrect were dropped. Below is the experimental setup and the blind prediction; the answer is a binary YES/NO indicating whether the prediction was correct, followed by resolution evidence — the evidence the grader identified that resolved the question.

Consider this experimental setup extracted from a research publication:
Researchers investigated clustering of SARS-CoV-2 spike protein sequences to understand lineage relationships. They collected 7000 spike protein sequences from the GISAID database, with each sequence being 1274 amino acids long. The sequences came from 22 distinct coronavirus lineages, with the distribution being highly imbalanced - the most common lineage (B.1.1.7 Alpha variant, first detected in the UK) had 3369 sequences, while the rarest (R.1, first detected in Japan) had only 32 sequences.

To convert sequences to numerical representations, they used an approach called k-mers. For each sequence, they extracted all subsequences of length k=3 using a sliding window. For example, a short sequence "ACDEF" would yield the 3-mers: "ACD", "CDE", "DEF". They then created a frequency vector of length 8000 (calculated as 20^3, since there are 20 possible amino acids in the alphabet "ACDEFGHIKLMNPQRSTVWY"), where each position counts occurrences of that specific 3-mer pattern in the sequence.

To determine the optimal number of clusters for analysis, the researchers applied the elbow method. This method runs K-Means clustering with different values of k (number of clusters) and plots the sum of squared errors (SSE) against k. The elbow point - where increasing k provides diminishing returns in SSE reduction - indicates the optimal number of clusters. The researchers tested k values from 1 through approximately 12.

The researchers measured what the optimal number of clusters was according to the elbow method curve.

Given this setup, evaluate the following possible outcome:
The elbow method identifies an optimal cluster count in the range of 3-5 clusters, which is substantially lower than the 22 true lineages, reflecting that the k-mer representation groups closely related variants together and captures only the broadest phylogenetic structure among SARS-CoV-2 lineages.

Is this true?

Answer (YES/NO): YES